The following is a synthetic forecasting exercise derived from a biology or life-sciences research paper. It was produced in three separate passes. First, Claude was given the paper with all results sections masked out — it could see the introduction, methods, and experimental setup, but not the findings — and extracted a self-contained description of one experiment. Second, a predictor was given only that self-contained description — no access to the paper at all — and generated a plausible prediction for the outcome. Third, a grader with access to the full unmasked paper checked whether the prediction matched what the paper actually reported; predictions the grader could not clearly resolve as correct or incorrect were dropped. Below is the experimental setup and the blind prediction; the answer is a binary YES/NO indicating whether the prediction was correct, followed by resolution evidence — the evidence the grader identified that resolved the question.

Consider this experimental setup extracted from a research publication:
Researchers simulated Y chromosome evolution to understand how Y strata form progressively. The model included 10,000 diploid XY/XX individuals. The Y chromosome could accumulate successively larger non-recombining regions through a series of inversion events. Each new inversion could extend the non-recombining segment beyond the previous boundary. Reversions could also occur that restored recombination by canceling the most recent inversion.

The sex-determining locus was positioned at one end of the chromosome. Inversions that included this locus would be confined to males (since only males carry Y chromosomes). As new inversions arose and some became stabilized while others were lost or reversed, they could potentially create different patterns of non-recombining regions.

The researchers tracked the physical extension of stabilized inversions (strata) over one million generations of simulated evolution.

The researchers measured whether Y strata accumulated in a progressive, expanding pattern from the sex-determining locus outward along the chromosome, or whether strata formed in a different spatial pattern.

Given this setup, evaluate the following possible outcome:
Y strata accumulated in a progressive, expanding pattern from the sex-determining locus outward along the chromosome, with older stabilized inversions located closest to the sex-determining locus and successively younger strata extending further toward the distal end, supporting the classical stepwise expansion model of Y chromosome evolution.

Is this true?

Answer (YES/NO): YES